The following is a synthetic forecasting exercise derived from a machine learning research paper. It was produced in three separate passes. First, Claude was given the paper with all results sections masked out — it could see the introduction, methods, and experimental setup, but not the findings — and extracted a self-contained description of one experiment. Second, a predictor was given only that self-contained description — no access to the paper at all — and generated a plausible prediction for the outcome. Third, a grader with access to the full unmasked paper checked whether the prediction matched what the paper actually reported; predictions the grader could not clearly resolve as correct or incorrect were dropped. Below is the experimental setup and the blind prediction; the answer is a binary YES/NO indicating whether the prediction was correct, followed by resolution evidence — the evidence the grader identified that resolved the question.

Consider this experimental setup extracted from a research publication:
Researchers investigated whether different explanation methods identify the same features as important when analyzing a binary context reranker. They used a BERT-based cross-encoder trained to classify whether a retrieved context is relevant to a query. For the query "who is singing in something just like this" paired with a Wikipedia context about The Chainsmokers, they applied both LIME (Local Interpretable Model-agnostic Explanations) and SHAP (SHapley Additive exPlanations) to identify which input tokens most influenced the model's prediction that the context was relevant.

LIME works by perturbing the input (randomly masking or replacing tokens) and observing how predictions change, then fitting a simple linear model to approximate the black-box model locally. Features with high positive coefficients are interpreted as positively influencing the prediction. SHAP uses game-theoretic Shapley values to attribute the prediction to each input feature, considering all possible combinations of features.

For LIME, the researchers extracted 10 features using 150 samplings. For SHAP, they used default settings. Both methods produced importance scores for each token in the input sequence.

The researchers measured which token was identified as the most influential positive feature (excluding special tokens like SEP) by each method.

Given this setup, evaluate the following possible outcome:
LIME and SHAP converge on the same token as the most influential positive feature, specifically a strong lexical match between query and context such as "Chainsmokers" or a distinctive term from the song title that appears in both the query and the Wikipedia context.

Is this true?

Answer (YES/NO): NO